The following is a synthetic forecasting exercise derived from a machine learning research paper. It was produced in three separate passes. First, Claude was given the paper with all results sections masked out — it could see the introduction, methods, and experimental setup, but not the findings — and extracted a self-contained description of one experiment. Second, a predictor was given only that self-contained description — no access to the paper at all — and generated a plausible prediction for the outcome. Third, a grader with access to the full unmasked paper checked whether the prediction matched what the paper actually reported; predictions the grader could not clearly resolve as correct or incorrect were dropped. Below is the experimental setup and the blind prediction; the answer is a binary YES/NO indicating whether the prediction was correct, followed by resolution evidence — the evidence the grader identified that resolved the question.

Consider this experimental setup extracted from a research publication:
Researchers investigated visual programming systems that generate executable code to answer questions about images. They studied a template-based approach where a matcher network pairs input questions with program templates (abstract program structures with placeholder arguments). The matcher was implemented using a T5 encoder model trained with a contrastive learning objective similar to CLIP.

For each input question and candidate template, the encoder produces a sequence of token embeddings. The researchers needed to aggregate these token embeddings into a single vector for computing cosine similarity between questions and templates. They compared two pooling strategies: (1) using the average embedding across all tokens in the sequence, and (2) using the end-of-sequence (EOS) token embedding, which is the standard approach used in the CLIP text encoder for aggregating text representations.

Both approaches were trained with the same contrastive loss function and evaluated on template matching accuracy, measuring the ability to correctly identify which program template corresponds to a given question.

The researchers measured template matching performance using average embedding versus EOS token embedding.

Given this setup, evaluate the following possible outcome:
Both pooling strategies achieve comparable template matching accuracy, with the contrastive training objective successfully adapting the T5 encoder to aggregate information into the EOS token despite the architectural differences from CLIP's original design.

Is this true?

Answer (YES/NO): NO